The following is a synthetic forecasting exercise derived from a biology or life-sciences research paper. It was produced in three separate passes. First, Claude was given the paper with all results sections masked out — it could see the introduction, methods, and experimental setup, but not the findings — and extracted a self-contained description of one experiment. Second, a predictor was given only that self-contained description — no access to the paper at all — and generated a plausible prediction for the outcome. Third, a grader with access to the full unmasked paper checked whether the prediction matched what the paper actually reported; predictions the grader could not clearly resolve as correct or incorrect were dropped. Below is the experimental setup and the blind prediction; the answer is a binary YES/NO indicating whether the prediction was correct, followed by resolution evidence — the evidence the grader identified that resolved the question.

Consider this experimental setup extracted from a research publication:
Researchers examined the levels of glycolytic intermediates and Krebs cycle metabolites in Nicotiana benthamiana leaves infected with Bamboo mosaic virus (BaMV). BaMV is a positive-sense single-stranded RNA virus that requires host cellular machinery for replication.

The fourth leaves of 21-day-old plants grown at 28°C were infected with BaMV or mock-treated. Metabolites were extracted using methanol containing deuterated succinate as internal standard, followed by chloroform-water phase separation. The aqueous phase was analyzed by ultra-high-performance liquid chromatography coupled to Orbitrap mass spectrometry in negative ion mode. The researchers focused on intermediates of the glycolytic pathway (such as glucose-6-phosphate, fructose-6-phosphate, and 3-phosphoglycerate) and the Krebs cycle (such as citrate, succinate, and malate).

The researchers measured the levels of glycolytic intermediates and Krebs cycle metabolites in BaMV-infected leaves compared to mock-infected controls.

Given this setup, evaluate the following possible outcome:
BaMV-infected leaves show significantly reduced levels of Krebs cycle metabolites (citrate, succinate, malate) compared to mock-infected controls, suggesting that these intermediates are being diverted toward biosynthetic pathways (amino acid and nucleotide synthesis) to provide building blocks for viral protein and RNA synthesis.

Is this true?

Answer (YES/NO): NO